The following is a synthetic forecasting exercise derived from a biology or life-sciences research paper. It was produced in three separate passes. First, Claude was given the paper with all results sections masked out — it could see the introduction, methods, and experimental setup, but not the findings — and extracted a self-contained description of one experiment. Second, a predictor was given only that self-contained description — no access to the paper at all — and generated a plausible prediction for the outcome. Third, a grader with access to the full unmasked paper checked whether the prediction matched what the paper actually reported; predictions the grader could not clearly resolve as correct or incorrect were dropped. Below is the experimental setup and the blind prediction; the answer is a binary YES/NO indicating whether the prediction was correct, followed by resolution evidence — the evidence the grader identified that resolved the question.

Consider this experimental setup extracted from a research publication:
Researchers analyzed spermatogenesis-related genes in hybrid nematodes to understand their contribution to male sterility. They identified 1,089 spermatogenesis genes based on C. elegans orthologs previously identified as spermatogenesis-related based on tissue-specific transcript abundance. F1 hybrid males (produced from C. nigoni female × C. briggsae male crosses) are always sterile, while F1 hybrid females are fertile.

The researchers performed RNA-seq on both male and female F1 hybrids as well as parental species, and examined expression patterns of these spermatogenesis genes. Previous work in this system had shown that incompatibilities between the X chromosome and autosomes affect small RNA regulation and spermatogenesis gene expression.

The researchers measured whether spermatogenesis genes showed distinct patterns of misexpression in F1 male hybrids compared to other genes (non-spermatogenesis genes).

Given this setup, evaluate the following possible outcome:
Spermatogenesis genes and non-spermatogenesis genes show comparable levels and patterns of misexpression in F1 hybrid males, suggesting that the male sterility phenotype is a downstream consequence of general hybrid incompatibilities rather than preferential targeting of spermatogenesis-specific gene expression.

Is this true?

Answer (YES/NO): NO